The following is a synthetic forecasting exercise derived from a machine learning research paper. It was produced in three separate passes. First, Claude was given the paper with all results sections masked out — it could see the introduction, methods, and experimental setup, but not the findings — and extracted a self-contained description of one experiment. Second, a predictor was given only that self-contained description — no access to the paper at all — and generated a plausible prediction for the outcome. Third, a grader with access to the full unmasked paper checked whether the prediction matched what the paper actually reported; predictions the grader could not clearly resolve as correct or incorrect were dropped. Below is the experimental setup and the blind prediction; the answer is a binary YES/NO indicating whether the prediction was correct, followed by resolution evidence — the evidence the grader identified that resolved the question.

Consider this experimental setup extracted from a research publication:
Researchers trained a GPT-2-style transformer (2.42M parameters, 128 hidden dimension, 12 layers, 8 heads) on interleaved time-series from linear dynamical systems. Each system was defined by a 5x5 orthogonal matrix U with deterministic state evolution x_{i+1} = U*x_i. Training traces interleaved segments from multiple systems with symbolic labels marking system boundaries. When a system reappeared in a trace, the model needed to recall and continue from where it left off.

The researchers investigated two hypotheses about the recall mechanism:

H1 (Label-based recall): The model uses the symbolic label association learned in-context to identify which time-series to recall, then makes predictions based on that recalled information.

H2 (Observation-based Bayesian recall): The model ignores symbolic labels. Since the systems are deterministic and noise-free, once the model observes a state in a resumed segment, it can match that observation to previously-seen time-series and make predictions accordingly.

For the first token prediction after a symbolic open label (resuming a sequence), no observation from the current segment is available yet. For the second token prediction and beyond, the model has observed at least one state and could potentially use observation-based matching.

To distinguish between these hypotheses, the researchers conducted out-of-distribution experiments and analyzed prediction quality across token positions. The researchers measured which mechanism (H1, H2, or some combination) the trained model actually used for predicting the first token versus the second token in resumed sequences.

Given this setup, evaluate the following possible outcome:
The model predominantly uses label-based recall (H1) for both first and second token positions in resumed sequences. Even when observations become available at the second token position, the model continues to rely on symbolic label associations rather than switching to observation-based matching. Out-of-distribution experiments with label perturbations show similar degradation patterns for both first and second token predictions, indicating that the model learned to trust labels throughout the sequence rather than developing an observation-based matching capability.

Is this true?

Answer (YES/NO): NO